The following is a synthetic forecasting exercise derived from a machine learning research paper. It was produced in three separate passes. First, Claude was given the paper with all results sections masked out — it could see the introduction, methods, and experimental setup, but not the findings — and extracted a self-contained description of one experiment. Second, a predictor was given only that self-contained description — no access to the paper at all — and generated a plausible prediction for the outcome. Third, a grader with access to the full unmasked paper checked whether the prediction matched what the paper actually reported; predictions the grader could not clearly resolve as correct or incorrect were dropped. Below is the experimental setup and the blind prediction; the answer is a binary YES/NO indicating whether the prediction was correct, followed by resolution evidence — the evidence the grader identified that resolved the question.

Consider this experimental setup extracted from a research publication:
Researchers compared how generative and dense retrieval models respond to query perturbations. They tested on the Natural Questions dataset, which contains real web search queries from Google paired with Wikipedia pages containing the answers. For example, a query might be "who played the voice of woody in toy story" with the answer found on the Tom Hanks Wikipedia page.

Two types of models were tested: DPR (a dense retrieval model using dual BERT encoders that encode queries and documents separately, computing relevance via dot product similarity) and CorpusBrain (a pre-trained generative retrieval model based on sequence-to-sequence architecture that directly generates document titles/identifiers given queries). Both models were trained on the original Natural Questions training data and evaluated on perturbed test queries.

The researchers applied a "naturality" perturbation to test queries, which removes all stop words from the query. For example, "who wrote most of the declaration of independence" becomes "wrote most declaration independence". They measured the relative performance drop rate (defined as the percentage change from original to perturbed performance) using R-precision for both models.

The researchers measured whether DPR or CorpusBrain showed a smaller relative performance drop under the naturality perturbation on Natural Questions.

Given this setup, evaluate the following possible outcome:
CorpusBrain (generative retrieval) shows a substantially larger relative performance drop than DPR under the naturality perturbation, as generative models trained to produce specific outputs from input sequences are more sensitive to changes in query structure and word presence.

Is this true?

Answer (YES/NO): NO